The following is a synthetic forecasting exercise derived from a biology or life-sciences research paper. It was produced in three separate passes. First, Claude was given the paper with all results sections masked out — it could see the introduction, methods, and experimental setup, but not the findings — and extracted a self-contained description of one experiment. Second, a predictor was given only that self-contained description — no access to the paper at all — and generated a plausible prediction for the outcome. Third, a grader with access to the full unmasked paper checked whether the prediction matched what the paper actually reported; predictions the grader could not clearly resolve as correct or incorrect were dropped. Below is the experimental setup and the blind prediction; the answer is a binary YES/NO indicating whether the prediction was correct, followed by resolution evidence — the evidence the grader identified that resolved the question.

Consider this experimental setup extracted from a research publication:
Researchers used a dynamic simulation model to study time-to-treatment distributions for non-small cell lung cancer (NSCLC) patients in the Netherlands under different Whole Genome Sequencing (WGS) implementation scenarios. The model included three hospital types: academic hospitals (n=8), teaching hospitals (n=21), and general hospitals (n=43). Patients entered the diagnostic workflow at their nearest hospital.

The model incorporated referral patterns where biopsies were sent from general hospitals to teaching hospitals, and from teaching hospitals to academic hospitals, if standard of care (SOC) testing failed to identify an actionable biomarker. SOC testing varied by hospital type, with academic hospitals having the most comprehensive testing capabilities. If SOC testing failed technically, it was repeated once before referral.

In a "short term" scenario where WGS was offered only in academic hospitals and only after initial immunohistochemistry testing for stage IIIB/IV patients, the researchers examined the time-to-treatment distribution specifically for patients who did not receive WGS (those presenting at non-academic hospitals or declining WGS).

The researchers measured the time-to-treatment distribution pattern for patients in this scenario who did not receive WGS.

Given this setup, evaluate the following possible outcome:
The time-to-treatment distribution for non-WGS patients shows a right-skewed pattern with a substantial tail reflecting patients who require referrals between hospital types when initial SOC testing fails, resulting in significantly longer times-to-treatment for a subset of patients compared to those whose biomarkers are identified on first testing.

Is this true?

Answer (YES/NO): YES